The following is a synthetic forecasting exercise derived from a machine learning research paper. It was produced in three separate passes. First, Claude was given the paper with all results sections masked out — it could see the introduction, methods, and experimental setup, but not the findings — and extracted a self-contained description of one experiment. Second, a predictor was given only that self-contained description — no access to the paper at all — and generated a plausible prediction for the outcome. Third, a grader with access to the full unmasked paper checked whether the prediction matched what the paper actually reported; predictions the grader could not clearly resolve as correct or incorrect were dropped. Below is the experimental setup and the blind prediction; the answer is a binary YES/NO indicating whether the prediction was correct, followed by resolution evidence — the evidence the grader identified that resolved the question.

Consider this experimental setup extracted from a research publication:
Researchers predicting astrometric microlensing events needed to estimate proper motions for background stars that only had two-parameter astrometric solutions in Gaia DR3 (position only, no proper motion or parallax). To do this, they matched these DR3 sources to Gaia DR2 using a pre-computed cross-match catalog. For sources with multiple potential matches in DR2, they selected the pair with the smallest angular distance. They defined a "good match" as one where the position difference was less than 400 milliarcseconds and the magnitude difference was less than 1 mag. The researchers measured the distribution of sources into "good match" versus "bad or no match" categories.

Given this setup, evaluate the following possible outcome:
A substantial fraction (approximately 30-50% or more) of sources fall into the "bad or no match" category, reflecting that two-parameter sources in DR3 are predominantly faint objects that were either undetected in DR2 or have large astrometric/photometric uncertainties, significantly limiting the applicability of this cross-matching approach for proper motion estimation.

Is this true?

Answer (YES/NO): YES